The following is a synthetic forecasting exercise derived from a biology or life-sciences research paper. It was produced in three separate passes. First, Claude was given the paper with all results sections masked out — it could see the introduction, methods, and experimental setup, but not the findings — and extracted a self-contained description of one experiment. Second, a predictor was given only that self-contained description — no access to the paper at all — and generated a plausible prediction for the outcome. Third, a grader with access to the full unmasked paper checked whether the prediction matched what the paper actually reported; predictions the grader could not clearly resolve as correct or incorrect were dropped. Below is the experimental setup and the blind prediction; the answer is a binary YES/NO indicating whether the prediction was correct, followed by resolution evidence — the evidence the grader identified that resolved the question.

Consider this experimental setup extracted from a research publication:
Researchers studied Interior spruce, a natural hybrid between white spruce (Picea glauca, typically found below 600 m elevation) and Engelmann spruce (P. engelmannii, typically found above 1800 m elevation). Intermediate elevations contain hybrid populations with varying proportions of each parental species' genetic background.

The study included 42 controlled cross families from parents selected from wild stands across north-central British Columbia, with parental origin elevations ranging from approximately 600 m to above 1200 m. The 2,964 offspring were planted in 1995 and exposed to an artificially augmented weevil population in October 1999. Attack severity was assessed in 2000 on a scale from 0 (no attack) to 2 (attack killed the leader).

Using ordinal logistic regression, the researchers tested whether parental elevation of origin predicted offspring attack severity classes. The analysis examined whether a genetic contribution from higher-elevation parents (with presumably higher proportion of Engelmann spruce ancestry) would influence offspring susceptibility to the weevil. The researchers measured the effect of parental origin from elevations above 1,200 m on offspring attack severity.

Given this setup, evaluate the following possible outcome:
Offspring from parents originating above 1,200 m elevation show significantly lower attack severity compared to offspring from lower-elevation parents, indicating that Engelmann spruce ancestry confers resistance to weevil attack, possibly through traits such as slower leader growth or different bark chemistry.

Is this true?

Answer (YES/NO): NO